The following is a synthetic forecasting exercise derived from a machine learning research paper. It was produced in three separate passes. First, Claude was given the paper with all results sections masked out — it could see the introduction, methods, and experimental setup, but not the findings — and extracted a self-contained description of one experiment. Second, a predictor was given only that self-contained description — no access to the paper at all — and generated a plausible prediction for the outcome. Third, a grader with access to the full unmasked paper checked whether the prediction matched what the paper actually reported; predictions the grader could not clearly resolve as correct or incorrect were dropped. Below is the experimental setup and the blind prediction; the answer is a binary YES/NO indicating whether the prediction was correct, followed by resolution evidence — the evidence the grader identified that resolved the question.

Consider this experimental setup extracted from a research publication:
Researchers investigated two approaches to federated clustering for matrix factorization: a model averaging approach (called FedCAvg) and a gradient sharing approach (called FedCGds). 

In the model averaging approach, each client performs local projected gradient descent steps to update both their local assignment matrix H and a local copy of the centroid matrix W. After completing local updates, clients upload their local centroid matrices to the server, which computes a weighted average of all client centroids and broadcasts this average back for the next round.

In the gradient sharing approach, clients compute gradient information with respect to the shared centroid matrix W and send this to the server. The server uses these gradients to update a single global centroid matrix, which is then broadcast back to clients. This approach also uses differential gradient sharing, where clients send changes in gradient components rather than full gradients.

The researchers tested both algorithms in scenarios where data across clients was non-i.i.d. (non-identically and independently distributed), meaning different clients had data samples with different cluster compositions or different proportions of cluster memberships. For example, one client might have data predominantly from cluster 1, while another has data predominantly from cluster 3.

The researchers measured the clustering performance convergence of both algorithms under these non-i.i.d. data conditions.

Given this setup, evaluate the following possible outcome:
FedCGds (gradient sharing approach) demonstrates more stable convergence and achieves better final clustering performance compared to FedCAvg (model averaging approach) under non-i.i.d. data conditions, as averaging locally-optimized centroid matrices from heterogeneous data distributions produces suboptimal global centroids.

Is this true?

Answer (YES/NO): YES